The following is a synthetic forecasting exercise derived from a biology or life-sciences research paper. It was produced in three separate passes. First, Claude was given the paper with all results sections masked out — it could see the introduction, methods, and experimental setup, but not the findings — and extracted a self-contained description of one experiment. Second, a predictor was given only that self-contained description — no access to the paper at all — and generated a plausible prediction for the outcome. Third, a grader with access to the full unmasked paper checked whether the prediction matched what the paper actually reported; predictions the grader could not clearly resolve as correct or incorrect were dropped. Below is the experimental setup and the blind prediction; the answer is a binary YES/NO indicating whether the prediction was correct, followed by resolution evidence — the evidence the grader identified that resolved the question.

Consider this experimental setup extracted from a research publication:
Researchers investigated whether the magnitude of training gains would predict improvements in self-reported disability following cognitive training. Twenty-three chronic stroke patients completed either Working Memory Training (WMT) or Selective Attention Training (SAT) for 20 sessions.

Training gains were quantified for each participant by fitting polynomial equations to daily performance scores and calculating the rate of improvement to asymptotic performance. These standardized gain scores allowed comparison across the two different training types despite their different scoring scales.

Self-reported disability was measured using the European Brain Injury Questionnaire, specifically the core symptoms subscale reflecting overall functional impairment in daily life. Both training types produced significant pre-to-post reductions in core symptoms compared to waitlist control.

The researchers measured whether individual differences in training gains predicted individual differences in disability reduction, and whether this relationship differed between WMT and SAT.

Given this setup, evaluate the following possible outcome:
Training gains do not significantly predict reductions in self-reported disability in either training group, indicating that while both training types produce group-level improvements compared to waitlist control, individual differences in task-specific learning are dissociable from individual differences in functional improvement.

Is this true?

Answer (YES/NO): YES